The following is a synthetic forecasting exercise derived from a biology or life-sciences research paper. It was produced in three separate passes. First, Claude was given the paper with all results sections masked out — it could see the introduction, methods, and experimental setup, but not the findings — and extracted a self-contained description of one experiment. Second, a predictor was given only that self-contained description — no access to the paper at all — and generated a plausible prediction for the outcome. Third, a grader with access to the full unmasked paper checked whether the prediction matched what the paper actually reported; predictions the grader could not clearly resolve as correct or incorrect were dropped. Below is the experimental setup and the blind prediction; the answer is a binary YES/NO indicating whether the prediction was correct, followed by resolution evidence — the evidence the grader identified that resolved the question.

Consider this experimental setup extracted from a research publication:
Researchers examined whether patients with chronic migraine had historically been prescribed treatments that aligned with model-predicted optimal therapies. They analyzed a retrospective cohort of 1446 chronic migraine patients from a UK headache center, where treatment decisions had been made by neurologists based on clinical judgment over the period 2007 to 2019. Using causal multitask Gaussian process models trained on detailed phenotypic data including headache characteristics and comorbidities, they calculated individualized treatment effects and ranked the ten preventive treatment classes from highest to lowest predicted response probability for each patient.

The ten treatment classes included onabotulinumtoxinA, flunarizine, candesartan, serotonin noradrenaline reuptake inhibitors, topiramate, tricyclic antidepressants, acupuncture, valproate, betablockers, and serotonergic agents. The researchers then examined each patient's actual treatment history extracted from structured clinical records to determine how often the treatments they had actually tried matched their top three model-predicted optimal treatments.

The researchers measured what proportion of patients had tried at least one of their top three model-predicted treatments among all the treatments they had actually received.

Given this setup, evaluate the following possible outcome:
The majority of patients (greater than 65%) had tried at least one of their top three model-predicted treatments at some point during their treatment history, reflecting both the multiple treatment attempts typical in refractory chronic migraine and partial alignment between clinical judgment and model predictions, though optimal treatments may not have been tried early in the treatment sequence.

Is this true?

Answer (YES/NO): YES